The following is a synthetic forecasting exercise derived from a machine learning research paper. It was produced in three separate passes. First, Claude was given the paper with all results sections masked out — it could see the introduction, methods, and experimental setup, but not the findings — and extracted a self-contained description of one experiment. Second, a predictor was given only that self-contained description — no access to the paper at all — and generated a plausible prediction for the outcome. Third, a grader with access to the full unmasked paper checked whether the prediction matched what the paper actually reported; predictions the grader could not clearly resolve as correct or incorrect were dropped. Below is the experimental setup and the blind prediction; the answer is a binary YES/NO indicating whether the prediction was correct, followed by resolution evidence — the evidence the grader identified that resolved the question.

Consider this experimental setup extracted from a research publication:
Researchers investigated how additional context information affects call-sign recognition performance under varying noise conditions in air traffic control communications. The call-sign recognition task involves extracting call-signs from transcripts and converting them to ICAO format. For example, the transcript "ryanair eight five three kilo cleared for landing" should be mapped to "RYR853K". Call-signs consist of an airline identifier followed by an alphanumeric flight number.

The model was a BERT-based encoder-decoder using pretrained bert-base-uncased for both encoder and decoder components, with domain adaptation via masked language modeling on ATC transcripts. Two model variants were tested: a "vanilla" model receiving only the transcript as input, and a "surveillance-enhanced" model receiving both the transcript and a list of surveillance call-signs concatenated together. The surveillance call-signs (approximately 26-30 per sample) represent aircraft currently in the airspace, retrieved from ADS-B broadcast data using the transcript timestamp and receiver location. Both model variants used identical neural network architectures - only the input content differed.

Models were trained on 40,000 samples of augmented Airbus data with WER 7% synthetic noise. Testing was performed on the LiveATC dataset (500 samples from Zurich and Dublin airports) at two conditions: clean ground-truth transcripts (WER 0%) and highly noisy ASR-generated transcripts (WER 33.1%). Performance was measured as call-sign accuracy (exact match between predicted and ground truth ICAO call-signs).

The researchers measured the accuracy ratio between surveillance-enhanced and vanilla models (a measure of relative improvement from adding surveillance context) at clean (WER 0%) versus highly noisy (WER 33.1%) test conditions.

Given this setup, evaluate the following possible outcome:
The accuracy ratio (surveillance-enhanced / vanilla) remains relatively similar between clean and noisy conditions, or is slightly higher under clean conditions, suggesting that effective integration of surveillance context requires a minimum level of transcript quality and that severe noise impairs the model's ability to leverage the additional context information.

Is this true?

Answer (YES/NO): NO